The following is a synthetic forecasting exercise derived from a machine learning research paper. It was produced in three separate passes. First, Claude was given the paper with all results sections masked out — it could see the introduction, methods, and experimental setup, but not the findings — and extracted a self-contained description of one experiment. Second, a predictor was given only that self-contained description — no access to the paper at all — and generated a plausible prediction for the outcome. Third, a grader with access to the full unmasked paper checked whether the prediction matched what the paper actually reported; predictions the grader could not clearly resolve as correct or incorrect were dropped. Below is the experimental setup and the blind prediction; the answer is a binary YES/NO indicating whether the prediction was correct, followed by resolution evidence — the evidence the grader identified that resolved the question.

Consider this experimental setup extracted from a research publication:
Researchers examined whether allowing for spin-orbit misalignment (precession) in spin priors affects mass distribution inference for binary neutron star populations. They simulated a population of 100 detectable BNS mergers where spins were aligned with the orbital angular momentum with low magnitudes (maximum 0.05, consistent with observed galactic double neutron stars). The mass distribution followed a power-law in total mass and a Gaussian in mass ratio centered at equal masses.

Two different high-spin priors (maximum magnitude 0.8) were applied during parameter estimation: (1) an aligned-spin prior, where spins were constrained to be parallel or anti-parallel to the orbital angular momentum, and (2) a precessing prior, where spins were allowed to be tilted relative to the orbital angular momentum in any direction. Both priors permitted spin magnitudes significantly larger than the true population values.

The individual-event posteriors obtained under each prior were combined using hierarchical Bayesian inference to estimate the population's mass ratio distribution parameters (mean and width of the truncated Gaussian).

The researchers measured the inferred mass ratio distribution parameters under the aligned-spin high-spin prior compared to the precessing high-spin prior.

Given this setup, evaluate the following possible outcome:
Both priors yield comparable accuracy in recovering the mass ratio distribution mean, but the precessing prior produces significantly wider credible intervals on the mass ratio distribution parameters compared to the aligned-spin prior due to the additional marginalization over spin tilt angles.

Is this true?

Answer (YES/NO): NO